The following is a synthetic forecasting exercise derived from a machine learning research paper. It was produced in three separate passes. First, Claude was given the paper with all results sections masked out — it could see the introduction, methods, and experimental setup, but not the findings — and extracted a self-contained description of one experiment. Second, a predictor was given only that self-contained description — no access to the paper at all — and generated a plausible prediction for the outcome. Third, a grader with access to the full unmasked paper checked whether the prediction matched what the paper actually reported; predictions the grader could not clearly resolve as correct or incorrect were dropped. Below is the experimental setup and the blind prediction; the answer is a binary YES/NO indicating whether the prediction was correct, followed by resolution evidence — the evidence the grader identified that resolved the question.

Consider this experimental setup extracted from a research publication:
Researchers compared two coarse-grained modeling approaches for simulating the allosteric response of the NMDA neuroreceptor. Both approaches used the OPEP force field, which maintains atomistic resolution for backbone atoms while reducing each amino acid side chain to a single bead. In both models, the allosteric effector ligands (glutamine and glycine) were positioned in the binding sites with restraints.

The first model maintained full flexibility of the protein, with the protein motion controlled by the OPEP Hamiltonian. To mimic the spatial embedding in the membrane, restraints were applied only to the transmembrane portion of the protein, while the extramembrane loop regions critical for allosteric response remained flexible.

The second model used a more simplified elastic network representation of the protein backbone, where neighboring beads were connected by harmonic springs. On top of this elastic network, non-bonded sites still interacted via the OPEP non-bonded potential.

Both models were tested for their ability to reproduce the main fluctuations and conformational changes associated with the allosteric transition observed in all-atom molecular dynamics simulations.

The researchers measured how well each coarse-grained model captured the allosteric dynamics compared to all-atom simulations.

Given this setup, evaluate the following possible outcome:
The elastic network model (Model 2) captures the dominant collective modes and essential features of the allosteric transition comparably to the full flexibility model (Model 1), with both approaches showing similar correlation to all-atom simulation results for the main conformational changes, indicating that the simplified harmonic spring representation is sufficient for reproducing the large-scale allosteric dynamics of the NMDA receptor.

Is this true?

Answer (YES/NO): YES